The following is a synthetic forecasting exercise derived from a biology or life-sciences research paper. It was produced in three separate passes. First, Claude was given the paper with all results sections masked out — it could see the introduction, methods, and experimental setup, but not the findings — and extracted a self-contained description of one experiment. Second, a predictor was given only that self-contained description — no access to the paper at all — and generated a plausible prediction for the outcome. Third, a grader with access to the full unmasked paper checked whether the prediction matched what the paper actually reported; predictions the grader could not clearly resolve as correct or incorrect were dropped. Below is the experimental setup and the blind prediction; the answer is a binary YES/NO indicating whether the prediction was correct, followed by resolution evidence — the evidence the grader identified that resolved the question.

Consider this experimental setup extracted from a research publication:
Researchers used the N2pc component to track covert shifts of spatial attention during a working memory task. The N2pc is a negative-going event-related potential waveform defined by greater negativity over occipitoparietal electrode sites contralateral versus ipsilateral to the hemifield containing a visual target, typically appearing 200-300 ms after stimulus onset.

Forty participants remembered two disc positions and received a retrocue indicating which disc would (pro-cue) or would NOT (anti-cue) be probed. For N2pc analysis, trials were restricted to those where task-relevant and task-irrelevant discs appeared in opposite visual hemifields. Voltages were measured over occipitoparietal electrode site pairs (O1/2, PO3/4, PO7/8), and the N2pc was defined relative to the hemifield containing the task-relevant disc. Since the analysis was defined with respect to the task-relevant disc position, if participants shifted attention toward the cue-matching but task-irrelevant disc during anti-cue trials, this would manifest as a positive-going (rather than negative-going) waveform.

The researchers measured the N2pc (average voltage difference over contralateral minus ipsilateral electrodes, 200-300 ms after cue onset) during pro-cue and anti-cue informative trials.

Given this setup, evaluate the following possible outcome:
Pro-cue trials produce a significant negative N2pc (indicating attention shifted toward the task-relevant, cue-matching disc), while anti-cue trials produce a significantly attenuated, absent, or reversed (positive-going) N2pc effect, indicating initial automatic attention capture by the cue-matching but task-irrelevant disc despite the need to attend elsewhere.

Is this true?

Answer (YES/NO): NO